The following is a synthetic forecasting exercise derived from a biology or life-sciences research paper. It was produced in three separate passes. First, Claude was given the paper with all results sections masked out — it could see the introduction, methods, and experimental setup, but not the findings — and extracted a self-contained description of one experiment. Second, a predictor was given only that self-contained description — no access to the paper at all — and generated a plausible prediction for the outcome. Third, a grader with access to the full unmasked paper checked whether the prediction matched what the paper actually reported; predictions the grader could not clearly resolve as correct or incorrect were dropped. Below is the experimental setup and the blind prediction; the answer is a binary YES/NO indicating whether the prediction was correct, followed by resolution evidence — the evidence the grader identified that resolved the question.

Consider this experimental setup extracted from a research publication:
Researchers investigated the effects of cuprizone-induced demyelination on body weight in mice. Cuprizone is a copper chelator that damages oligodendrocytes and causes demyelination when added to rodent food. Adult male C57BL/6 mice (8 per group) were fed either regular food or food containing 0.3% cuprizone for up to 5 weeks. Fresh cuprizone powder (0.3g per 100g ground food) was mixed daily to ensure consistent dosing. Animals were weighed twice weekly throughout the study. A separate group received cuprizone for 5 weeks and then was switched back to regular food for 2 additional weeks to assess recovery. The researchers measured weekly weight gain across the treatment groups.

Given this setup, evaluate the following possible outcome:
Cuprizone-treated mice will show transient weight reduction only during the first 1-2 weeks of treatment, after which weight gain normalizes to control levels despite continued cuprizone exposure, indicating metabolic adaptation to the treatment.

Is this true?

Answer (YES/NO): NO